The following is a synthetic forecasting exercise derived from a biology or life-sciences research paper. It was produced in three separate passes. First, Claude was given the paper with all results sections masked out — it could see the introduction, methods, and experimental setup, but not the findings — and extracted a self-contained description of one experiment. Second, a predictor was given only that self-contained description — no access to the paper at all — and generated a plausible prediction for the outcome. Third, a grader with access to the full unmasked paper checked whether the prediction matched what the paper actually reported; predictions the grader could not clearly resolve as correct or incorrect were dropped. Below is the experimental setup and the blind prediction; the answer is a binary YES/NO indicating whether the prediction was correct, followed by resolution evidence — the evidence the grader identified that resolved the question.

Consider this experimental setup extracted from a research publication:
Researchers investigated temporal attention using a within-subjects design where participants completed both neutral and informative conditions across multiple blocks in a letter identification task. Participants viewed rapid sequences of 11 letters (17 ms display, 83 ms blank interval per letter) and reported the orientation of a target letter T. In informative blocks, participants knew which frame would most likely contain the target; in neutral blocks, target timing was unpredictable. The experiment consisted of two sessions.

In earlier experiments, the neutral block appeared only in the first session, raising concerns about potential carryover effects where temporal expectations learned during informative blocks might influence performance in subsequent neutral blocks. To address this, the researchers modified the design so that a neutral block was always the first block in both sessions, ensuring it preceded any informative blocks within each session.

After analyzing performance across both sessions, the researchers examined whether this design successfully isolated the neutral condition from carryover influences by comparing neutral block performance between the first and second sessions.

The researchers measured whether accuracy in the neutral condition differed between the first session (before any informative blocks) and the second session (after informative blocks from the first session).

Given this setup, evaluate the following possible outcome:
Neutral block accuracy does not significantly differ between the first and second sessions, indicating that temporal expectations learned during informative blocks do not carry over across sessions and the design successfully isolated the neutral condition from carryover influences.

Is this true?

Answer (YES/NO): NO